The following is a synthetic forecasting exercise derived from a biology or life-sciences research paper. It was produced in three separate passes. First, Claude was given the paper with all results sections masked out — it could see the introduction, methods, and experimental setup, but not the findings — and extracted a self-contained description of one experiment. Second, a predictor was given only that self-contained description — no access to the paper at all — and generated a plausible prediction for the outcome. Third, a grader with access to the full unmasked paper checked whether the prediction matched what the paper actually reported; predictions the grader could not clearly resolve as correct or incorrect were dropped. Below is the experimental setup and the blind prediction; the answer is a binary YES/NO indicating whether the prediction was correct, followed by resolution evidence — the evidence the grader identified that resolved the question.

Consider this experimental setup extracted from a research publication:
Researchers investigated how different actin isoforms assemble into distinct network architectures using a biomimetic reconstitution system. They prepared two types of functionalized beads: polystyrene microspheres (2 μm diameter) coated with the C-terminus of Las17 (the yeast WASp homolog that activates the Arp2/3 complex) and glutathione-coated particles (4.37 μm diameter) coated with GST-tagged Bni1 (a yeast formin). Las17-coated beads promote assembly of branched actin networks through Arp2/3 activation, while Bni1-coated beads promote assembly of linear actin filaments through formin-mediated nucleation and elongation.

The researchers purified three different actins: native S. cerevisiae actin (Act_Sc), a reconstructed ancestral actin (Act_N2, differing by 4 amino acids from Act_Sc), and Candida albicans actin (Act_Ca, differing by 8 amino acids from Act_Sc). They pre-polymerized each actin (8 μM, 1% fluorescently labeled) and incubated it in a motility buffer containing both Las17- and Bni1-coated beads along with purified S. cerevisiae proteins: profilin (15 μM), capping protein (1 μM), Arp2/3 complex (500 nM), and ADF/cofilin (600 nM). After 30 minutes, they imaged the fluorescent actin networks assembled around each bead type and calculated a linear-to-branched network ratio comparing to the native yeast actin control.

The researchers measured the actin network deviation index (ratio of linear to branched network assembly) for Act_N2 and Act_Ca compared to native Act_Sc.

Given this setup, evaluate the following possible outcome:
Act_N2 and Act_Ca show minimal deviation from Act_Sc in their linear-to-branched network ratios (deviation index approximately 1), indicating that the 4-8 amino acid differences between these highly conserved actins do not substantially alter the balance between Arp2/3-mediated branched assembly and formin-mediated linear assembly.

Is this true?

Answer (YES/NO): NO